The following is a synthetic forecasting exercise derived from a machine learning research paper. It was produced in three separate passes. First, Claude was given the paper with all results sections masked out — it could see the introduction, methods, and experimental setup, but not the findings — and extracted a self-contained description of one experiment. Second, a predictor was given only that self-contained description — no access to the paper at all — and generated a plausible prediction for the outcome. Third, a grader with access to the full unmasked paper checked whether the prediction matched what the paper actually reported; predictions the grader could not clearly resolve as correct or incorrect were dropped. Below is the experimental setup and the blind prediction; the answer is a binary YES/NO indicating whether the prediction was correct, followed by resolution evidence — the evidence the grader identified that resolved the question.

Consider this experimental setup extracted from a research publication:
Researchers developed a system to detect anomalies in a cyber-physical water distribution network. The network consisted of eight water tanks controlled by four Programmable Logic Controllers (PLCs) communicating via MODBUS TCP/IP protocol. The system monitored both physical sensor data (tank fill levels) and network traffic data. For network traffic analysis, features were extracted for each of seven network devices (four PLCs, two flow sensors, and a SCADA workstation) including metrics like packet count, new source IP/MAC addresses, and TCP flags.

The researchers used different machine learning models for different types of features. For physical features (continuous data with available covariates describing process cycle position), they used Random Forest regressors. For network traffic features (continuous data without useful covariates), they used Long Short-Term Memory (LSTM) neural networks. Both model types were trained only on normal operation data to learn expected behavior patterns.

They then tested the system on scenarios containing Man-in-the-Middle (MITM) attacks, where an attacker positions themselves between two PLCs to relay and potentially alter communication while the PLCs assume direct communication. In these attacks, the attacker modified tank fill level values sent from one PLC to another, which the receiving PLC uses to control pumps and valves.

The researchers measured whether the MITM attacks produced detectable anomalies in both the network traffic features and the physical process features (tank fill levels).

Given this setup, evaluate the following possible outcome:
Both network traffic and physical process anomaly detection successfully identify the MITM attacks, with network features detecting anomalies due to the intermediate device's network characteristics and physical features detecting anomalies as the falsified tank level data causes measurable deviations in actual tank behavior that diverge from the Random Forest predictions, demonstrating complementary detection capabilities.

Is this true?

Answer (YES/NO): YES